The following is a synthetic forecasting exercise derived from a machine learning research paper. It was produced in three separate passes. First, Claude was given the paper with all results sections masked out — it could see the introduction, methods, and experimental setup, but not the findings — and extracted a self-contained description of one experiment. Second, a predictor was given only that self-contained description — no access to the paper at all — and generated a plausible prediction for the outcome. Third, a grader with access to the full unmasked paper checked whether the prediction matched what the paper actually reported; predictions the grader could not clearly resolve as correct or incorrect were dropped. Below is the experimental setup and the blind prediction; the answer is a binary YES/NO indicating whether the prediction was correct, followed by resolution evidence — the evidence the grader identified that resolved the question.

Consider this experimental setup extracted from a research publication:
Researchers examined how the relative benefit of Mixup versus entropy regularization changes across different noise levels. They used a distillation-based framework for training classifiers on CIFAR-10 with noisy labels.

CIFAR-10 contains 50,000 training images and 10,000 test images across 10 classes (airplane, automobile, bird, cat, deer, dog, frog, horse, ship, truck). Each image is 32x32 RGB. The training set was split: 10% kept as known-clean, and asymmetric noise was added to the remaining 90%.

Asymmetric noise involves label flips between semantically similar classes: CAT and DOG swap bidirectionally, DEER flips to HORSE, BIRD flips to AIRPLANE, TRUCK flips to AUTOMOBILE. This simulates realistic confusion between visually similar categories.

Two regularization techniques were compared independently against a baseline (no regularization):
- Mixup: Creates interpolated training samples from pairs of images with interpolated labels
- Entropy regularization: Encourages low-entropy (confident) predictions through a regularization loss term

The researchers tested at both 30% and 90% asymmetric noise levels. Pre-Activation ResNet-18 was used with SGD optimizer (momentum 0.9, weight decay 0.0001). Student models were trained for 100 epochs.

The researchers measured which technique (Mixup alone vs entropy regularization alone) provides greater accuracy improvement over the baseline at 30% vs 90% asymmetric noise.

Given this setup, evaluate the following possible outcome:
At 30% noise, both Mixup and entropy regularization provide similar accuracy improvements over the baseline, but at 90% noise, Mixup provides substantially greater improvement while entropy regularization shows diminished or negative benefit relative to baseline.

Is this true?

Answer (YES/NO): NO